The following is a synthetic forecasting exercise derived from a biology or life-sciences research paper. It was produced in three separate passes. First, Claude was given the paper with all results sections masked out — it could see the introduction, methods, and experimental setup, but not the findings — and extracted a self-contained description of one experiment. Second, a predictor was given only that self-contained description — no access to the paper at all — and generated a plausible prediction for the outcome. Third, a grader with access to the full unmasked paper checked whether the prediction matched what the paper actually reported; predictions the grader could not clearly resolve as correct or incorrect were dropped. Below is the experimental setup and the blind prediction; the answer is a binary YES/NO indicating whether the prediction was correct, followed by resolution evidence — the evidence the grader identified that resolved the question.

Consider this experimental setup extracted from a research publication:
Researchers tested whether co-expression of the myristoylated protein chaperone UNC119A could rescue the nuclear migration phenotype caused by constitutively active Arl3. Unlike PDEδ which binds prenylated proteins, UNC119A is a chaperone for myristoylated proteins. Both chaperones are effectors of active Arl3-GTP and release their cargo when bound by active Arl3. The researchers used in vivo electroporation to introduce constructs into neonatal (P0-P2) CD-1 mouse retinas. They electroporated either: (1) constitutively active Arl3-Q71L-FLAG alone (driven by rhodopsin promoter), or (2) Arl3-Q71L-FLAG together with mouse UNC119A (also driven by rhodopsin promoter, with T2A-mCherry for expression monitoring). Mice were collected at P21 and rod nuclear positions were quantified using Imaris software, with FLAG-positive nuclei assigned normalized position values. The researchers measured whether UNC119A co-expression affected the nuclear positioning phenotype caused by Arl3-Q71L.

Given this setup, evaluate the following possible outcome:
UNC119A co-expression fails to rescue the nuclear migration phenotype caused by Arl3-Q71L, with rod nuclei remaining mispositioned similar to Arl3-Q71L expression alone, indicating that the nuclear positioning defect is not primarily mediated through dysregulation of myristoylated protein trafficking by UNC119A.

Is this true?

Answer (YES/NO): YES